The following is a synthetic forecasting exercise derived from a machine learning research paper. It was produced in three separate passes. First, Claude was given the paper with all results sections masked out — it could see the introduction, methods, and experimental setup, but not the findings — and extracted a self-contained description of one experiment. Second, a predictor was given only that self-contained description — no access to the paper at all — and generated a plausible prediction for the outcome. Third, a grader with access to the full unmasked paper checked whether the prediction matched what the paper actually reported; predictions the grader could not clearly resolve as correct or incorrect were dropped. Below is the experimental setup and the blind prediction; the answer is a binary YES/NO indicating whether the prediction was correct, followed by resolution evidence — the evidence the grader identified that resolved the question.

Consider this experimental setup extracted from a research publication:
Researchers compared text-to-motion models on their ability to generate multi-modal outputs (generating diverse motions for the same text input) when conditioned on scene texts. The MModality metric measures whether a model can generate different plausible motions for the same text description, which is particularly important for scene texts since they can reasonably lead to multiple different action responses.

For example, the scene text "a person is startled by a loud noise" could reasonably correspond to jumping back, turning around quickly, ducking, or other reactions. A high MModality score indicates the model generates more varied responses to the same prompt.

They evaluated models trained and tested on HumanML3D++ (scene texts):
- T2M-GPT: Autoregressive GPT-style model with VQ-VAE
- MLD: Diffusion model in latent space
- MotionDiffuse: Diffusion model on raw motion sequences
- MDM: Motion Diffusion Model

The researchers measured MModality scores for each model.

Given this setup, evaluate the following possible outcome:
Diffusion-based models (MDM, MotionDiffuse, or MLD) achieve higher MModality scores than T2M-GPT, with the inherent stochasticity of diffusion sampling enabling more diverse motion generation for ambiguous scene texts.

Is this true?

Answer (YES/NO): YES